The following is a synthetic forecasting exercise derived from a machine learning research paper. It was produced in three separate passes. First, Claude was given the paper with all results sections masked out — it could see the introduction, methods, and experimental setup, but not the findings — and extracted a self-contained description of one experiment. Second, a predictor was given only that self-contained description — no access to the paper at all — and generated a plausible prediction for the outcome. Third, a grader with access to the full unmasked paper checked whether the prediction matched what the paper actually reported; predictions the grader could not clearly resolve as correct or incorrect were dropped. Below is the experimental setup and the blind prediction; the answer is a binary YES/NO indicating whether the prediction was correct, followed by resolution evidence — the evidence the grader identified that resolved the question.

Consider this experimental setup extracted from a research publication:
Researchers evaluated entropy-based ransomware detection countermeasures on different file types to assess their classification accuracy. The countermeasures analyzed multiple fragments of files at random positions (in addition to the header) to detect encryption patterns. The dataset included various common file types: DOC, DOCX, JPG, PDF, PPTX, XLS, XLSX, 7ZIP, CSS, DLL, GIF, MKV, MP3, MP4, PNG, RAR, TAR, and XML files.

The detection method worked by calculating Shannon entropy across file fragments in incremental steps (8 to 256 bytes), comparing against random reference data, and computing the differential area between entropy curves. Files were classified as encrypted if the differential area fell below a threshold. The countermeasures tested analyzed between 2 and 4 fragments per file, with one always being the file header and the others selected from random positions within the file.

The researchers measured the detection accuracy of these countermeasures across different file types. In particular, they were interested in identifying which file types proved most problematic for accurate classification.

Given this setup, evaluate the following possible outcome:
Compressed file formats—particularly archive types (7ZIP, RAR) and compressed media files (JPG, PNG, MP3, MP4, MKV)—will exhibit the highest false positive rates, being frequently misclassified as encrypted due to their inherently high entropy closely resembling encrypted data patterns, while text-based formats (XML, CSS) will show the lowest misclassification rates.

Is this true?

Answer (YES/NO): NO